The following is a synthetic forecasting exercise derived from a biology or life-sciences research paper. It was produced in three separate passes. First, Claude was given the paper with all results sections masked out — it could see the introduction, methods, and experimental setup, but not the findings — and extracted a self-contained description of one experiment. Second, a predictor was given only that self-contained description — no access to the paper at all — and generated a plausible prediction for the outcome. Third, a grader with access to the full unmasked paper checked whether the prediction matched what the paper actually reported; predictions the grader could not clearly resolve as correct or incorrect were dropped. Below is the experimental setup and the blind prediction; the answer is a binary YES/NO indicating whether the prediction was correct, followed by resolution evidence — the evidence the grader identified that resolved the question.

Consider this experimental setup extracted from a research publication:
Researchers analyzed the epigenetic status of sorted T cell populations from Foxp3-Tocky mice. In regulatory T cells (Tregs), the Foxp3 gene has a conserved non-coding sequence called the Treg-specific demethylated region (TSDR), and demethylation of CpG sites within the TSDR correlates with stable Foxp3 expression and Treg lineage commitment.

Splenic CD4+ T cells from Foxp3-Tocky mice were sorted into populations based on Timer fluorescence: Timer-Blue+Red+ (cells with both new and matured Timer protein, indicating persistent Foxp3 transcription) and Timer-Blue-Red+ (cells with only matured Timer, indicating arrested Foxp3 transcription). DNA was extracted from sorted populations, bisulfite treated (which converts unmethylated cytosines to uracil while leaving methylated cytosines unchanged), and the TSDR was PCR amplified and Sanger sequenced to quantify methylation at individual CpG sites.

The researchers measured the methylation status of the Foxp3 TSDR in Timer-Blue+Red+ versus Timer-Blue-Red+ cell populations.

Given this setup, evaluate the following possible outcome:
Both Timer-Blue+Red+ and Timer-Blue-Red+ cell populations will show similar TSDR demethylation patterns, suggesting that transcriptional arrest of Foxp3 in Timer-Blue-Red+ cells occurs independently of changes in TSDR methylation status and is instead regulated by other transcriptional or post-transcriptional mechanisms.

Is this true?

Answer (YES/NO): NO